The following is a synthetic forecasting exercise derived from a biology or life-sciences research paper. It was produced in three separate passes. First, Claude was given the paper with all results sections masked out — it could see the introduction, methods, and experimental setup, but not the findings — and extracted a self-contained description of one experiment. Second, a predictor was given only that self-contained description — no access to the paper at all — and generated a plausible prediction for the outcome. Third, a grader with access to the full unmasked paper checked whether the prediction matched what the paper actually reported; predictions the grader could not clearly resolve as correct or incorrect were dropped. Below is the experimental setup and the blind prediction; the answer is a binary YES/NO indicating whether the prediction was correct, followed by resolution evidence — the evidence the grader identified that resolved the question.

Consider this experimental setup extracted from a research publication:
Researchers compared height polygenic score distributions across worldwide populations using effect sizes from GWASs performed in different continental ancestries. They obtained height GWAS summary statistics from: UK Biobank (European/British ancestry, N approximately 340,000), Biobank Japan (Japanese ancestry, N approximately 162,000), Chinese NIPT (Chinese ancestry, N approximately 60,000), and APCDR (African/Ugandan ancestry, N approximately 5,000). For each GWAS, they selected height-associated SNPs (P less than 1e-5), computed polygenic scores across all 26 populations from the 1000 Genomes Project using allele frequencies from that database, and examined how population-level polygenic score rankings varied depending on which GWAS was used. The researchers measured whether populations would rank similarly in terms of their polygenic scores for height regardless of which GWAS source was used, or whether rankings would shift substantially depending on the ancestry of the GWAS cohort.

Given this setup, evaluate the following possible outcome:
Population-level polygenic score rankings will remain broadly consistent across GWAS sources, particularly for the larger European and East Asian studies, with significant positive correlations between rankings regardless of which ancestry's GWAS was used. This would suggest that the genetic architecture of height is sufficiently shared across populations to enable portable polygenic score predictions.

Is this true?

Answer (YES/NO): NO